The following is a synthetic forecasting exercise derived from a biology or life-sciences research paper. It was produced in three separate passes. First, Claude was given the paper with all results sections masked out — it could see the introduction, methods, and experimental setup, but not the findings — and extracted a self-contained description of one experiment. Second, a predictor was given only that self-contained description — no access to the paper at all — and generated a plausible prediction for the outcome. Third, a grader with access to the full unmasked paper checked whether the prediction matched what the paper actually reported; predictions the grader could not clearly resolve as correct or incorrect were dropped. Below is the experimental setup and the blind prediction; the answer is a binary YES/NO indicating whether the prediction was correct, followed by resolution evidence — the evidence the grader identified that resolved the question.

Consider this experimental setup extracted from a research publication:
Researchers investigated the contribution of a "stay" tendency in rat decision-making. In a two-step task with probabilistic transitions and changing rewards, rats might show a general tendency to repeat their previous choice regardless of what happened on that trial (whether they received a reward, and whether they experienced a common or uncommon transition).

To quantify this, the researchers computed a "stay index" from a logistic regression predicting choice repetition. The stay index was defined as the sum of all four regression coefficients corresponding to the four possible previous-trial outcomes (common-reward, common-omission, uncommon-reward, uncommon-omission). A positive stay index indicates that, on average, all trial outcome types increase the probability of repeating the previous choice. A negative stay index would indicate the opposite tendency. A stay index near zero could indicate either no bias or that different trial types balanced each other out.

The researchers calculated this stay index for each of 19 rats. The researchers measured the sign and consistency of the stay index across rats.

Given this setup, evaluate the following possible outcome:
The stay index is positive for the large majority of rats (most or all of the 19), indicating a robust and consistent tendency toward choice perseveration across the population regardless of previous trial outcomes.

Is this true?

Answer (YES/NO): YES